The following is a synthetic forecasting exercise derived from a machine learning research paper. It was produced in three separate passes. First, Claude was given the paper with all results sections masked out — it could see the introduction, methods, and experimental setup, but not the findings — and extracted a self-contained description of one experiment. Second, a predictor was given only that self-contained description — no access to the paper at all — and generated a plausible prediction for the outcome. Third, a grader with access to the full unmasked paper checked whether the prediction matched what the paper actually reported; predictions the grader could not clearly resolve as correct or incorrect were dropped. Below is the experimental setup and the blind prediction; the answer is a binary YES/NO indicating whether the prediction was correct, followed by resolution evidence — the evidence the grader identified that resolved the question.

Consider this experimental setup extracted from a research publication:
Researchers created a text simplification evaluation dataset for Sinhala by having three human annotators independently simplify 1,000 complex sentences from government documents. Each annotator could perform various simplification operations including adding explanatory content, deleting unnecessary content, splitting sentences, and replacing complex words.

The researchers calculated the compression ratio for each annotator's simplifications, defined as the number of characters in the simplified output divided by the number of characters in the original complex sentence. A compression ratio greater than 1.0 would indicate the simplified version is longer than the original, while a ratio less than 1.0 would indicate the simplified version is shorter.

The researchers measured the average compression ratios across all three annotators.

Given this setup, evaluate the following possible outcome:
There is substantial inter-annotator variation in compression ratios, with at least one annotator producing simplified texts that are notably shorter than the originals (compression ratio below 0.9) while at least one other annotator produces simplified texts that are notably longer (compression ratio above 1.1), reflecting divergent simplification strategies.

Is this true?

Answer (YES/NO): NO